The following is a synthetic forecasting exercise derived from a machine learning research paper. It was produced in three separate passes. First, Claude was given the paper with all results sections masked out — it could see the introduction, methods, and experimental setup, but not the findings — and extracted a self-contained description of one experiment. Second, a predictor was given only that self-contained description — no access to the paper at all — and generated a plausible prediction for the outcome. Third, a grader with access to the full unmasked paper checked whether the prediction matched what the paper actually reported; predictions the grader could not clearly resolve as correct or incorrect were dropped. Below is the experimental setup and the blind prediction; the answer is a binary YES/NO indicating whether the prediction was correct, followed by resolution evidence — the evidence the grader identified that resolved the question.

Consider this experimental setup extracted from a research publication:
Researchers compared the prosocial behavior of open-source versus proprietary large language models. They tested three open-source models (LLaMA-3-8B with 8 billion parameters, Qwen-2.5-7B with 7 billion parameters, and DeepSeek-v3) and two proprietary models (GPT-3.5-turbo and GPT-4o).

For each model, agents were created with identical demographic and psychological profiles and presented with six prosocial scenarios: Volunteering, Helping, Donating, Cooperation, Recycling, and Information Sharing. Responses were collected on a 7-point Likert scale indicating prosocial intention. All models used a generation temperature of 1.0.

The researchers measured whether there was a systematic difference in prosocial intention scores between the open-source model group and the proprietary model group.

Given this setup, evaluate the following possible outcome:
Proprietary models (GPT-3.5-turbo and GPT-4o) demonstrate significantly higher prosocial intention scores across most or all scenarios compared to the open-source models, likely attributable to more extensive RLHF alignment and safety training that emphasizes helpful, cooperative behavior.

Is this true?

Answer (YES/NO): NO